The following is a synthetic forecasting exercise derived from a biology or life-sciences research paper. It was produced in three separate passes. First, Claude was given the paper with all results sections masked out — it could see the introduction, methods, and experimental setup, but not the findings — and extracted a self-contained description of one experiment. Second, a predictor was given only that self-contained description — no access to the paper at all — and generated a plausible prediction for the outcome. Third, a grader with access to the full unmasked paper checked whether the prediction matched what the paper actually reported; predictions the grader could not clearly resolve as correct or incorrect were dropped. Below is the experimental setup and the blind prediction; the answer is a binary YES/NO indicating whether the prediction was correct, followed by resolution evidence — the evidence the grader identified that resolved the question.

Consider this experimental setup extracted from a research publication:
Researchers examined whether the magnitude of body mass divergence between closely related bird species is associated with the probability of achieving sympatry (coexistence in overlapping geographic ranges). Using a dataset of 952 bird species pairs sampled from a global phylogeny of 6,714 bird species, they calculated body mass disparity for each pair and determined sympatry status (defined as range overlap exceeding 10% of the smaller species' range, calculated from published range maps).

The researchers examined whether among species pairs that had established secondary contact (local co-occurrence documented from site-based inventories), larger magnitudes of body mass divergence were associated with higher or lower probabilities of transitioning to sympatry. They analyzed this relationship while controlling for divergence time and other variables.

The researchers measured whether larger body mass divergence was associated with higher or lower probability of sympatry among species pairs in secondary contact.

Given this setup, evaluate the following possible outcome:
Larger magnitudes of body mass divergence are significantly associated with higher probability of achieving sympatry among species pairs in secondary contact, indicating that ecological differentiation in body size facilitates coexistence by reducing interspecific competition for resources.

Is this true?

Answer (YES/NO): YES